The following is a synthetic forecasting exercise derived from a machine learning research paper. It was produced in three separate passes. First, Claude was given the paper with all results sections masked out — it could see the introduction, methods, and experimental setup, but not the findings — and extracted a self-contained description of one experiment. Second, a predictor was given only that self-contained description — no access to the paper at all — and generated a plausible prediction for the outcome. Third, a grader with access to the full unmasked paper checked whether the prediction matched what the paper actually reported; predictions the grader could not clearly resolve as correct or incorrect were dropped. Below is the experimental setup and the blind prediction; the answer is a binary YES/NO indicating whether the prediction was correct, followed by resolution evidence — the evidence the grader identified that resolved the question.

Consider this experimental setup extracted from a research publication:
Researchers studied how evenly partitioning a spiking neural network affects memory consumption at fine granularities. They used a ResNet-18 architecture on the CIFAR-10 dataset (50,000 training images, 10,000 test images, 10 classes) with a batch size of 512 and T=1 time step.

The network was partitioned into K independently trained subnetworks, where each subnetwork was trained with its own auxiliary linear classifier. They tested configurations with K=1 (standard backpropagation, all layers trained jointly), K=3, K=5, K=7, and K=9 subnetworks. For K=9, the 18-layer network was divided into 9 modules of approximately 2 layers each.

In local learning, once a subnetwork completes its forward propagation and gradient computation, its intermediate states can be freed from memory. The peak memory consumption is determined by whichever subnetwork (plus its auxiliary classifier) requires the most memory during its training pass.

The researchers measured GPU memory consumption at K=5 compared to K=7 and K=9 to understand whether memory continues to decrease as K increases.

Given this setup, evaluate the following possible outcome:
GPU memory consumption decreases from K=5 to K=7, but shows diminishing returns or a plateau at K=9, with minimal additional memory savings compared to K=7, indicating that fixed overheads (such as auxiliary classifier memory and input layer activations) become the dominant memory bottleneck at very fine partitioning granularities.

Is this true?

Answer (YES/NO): YES